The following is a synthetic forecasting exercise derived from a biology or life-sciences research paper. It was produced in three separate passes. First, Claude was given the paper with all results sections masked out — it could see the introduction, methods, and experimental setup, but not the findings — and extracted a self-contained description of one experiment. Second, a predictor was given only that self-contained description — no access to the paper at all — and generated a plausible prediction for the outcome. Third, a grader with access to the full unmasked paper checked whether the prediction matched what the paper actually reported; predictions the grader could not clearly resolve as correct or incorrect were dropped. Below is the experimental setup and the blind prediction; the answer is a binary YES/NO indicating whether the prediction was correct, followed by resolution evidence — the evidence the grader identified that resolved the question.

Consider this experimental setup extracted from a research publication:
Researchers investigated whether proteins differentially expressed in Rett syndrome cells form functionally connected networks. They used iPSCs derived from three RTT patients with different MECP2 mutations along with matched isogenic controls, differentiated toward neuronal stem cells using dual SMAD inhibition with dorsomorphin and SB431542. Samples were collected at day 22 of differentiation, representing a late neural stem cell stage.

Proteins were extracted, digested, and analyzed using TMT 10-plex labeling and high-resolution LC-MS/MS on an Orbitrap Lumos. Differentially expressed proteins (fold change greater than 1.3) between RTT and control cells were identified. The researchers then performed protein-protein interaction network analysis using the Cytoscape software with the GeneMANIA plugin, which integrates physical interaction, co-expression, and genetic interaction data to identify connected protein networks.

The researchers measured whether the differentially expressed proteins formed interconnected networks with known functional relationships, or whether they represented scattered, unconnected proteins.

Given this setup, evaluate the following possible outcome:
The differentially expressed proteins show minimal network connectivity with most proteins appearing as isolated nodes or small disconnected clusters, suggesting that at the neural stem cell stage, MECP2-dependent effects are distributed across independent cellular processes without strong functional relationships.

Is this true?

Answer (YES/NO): NO